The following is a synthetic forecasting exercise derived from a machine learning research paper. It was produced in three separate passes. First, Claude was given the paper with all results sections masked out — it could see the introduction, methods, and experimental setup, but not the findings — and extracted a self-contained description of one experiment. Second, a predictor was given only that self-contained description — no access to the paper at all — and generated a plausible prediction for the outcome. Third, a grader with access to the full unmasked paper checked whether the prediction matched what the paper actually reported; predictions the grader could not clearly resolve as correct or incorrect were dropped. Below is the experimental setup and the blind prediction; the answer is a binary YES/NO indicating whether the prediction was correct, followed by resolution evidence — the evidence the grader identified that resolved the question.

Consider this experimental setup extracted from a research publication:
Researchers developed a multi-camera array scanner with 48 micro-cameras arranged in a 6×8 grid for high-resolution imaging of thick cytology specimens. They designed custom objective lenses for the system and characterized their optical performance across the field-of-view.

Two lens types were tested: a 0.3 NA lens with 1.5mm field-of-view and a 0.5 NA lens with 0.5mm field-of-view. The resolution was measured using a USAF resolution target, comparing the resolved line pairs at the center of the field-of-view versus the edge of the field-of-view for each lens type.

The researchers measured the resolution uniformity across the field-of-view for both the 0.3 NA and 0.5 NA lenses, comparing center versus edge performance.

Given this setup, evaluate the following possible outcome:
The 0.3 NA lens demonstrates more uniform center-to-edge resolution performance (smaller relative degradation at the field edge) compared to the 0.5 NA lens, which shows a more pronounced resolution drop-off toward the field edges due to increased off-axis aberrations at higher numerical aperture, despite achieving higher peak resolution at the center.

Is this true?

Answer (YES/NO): NO